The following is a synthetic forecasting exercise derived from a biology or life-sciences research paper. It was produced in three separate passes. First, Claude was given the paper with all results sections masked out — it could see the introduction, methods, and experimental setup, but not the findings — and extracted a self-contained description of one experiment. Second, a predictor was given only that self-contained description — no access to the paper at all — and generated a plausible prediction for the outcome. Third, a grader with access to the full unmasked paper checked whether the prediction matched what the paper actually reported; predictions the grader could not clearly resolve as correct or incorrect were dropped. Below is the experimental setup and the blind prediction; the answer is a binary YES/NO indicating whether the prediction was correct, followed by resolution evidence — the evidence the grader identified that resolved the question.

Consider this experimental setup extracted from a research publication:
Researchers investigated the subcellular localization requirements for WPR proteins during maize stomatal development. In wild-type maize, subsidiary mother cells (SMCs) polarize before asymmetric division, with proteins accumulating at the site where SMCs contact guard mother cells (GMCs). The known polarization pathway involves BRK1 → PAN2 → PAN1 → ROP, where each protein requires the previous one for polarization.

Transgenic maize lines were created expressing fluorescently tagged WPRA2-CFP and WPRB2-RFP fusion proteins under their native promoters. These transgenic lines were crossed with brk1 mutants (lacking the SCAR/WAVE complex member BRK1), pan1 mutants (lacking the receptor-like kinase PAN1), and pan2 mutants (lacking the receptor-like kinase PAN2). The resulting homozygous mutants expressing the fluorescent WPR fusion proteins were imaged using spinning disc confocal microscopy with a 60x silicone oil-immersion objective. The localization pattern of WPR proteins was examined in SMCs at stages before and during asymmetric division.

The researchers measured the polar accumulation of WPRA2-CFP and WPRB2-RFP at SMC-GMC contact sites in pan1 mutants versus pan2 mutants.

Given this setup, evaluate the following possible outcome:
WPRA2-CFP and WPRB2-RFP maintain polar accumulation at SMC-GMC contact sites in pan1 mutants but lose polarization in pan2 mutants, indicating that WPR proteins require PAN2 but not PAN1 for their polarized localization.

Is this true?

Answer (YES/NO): YES